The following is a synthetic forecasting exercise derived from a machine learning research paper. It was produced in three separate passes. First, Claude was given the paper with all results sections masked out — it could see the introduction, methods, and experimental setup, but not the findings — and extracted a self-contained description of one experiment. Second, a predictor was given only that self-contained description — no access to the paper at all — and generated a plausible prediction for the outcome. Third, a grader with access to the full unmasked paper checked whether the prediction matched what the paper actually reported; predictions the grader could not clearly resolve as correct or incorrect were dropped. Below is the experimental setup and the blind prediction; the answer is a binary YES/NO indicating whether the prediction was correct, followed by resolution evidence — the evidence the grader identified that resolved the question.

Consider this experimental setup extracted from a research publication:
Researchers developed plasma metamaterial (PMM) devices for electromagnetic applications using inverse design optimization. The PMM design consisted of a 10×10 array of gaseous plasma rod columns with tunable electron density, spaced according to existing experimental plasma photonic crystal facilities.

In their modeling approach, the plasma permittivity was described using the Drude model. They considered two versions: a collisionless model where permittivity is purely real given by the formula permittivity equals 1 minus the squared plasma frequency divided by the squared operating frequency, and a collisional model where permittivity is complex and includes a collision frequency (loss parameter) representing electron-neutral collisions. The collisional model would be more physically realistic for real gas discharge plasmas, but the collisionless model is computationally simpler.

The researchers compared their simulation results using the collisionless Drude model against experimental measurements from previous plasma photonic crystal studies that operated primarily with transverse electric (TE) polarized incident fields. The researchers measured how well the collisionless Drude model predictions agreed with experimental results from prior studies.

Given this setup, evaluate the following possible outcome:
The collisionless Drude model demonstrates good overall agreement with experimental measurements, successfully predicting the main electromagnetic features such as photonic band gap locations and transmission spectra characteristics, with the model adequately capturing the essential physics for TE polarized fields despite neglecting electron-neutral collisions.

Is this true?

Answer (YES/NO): YES